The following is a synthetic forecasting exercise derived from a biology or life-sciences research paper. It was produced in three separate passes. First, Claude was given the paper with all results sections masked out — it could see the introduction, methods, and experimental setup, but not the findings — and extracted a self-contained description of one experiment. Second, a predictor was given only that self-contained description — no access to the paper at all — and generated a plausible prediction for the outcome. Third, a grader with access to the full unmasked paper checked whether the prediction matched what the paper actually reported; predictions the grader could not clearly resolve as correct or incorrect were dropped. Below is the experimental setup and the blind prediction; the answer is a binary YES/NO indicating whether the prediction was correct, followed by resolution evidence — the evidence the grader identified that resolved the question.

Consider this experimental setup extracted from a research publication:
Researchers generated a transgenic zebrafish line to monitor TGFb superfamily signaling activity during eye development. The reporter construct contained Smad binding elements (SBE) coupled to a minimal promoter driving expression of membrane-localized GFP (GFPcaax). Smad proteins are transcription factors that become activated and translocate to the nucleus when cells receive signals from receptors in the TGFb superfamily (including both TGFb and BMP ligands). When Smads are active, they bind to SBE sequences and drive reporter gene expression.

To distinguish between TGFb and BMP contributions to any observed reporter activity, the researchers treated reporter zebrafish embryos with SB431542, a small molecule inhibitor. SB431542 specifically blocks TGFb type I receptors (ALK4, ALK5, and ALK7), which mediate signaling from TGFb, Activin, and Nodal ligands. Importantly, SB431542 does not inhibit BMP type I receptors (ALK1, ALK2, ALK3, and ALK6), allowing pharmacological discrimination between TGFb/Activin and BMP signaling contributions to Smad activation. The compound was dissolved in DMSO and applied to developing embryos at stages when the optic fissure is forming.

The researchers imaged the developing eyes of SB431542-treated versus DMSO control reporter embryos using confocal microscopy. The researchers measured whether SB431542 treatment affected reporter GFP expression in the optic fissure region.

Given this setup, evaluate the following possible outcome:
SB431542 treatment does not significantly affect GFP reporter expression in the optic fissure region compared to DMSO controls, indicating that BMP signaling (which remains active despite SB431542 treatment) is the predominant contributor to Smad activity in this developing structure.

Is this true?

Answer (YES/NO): NO